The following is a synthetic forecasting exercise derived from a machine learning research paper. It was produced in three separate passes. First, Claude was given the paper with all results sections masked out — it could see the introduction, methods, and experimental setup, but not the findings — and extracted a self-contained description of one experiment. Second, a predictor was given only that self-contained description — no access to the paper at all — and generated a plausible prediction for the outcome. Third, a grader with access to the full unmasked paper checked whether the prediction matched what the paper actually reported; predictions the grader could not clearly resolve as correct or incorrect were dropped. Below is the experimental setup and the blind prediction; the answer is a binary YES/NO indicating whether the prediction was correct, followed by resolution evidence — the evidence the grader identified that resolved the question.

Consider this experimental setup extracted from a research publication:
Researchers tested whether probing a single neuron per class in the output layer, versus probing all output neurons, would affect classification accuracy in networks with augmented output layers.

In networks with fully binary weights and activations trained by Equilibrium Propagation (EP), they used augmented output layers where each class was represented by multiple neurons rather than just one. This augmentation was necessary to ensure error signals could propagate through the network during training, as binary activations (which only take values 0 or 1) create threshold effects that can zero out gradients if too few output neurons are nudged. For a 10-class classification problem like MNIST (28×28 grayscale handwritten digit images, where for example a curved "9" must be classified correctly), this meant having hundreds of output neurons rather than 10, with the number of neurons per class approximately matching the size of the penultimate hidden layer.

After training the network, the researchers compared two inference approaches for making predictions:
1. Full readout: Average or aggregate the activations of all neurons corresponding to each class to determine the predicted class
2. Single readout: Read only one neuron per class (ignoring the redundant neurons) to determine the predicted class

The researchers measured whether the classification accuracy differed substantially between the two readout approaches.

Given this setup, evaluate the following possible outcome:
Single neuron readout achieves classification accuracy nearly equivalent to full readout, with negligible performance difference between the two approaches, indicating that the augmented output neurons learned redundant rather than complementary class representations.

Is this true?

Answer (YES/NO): YES